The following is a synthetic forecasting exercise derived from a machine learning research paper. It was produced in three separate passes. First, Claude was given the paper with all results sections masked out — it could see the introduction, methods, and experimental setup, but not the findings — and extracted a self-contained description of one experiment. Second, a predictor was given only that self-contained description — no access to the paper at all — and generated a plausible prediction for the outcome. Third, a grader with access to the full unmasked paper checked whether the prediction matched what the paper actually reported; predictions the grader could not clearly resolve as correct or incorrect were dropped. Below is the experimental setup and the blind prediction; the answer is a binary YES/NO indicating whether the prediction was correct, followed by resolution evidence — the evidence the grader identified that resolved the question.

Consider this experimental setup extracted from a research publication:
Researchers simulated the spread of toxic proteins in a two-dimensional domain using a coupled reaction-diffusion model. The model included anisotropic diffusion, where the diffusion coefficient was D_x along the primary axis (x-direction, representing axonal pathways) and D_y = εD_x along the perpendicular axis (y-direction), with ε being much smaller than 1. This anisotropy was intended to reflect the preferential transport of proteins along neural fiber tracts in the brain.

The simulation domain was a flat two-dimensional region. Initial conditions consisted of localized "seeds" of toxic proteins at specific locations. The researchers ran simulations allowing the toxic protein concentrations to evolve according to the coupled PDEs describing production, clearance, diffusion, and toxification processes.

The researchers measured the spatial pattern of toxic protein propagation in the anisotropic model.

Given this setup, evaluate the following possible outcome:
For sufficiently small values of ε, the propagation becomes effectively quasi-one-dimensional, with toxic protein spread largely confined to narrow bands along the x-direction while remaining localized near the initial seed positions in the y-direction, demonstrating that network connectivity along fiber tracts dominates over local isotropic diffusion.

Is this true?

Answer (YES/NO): NO